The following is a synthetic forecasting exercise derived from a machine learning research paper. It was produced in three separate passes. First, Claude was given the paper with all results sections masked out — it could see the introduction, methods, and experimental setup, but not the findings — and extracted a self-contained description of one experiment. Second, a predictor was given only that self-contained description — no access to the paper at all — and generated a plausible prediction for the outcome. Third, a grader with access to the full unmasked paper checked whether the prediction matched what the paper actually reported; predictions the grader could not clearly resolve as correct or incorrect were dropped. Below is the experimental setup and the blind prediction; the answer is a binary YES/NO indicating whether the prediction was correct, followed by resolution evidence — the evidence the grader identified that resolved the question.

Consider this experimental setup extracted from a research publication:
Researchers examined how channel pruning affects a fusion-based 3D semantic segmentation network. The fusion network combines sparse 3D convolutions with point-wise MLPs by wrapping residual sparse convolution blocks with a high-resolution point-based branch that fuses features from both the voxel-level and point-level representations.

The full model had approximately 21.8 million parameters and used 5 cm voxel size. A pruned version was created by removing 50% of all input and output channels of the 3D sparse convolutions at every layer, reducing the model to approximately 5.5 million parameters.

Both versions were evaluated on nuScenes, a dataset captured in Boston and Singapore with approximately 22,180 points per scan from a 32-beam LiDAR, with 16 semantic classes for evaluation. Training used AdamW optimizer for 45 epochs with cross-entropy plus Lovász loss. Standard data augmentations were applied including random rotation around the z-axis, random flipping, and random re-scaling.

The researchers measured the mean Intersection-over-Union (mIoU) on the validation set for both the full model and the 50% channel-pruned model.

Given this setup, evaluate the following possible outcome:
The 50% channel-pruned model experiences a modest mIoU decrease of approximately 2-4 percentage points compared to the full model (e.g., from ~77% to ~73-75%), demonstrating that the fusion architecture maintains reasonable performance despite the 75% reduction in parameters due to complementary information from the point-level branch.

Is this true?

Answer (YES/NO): YES